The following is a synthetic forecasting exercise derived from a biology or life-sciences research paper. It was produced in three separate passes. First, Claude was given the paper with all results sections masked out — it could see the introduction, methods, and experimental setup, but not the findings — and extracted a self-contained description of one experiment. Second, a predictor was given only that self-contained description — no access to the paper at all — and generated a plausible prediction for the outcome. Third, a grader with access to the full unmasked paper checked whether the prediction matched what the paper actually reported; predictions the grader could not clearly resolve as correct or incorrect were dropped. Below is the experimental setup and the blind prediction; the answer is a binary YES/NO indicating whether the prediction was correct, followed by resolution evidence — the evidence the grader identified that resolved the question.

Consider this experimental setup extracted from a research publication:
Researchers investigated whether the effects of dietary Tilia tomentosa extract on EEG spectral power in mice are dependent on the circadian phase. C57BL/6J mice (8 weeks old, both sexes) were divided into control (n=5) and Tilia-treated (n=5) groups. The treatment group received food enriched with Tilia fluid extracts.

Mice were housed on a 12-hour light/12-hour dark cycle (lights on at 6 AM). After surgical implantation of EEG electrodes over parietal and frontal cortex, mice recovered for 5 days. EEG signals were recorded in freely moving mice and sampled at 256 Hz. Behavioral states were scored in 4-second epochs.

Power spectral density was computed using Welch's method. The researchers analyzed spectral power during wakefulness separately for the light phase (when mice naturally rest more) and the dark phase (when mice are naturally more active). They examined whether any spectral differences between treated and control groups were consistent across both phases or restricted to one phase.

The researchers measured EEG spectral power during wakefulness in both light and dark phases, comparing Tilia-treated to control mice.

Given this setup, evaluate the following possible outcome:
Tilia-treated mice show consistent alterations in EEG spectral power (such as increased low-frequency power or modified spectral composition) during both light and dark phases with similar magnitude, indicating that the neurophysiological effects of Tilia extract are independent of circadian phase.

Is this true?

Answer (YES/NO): NO